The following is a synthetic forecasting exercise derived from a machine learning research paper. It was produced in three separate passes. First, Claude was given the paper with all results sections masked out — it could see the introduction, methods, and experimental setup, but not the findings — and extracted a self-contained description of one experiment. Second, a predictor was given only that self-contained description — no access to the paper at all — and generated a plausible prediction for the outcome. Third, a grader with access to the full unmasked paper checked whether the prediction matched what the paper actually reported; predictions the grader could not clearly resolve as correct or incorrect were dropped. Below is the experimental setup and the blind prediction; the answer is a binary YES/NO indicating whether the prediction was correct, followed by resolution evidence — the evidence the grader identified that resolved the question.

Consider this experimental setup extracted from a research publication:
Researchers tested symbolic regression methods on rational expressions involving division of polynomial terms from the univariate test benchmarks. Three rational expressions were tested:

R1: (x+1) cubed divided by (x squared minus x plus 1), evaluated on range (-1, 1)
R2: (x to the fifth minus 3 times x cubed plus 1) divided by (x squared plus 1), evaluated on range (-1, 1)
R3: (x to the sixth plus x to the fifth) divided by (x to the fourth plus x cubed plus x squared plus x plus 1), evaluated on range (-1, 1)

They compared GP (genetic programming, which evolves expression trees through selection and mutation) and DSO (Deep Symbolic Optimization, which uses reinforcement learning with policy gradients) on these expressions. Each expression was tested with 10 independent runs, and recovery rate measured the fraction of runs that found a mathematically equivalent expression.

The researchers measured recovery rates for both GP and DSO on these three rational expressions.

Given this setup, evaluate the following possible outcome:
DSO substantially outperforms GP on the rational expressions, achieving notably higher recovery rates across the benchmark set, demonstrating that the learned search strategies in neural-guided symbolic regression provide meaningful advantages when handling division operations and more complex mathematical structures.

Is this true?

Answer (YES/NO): NO